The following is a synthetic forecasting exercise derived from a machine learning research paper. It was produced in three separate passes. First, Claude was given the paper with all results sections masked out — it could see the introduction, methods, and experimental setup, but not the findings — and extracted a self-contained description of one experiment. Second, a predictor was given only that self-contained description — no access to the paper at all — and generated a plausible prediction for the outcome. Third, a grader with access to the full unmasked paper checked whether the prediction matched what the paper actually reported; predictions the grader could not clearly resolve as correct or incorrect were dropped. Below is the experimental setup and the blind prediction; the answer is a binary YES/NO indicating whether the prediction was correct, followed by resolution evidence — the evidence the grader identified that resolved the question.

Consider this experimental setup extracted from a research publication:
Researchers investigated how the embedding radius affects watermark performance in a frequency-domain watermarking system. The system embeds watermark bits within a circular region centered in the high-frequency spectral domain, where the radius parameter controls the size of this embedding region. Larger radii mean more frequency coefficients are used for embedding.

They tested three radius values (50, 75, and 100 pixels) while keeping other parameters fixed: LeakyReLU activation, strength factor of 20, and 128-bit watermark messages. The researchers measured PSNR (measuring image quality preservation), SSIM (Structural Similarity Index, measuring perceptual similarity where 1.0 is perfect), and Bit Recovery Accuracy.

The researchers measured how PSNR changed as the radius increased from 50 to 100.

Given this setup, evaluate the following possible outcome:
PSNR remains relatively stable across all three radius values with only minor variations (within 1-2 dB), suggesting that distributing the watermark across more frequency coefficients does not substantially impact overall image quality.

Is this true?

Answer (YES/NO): NO